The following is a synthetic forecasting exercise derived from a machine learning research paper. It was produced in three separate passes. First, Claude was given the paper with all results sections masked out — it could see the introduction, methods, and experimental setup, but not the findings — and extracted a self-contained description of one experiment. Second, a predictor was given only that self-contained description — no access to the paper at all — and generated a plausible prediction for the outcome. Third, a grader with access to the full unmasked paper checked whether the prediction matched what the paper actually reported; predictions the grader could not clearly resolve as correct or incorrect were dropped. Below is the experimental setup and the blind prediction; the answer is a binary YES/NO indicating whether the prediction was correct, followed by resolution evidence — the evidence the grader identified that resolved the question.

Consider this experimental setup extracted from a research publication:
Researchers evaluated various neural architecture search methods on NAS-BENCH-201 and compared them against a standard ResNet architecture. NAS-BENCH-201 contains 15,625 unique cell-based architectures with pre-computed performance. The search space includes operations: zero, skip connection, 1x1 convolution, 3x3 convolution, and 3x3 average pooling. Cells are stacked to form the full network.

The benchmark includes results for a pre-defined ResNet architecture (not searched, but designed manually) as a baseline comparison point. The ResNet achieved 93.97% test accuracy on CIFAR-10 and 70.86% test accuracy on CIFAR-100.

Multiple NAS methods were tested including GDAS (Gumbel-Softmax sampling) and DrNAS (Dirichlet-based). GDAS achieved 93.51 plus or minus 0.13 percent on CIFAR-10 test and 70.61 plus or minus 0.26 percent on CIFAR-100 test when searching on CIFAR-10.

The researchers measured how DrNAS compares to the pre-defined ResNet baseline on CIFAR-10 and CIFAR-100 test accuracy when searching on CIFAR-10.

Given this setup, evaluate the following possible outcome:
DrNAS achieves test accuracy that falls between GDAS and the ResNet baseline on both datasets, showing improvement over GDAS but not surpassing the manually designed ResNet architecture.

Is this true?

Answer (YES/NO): NO